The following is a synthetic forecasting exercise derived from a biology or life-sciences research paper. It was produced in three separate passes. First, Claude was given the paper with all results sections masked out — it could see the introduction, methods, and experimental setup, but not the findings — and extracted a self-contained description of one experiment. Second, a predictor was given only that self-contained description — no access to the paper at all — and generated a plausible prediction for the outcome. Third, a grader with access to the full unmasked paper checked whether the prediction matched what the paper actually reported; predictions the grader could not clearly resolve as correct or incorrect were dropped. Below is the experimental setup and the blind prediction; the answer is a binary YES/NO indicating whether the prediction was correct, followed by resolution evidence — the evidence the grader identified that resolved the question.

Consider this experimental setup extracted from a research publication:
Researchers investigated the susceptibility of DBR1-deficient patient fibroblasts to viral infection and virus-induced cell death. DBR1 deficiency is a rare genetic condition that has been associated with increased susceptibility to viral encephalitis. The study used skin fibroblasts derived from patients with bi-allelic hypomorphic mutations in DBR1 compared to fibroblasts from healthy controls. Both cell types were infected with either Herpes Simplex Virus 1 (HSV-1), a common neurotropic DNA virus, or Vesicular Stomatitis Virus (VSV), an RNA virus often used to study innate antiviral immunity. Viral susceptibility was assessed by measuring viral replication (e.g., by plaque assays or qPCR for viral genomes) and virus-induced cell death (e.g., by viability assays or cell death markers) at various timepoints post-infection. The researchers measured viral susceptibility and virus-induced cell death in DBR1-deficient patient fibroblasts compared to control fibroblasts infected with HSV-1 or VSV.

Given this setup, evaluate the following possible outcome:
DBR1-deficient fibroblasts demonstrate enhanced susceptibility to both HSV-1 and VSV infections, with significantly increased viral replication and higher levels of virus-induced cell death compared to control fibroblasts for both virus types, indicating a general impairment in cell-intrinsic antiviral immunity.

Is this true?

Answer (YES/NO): YES